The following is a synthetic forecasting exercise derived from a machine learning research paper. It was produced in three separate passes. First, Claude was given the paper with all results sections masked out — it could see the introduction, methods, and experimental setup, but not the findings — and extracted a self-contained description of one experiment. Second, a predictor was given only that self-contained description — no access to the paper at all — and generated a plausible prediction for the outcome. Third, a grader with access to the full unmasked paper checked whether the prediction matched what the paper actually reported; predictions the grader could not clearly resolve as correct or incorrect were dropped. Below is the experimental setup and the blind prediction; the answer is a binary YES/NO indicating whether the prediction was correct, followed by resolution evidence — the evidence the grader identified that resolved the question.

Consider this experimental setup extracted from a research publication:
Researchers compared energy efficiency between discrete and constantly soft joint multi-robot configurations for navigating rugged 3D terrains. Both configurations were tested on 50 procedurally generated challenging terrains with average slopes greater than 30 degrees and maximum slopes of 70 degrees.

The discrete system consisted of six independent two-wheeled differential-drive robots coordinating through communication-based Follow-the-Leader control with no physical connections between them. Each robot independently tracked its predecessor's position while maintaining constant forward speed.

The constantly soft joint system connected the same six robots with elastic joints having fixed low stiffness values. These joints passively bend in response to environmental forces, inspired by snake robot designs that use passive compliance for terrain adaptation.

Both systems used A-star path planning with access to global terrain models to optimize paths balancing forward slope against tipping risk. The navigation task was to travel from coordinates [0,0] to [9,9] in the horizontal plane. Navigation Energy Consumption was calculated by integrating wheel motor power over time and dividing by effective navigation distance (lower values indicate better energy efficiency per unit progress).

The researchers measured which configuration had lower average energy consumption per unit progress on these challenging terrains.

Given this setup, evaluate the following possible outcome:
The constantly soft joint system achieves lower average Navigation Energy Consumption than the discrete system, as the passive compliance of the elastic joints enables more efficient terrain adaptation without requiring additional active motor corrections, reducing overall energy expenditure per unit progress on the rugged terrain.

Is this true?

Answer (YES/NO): YES